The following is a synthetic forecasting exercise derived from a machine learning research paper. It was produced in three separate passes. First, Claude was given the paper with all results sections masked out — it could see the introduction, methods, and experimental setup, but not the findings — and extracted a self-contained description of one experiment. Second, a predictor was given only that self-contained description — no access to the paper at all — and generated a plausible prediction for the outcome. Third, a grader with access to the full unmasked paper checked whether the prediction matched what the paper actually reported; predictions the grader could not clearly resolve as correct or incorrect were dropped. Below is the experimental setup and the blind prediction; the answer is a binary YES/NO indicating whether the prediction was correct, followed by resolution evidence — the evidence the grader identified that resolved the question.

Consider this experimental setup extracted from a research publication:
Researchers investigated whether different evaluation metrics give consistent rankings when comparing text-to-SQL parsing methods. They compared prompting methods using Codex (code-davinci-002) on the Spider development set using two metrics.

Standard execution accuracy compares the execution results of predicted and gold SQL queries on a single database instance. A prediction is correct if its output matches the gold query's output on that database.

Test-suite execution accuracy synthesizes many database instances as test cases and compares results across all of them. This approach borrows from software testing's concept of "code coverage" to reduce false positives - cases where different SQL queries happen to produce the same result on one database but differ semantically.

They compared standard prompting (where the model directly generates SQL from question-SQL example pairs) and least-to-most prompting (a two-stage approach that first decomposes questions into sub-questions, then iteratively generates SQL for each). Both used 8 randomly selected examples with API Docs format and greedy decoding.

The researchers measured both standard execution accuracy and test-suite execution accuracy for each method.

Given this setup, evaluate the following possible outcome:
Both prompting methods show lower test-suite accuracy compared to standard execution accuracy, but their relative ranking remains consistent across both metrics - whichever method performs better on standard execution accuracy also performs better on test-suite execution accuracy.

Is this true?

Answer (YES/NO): NO